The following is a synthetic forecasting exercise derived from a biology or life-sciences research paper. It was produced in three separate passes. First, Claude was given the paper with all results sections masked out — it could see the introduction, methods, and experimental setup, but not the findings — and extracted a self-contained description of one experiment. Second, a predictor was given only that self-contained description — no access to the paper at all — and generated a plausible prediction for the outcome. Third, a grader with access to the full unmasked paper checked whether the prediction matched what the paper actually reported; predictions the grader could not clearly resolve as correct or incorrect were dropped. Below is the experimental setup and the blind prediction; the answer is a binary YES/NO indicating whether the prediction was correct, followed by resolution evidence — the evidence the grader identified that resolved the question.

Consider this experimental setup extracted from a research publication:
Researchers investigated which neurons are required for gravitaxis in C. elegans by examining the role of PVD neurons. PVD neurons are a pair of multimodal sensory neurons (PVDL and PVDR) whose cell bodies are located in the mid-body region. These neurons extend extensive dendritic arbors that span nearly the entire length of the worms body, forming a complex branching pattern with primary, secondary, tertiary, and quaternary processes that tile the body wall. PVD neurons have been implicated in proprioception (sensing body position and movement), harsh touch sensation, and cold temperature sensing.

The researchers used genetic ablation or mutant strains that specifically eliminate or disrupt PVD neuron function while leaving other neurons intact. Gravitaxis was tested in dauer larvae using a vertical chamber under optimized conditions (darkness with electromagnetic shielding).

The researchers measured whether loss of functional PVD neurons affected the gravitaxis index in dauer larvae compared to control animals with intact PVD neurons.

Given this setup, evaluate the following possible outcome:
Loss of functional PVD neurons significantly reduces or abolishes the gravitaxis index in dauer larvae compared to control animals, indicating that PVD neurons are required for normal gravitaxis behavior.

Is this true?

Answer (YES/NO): YES